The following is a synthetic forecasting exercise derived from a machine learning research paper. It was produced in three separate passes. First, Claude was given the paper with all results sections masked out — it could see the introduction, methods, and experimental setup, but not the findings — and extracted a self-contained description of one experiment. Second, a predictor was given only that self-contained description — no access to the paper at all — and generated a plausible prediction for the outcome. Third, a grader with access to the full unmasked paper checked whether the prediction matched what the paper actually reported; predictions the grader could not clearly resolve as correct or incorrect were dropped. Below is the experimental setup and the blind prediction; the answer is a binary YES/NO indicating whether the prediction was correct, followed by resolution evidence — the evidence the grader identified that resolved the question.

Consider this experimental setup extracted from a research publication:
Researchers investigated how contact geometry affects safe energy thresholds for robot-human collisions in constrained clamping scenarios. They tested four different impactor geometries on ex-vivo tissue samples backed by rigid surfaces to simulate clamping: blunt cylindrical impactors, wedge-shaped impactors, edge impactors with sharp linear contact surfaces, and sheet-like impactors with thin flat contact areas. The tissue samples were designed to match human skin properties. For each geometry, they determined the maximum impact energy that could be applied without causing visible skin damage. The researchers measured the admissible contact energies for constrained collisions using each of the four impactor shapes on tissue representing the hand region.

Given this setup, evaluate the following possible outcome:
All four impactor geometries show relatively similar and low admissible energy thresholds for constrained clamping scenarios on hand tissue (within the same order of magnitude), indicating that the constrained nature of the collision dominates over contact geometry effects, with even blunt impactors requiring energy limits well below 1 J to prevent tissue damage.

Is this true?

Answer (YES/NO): NO